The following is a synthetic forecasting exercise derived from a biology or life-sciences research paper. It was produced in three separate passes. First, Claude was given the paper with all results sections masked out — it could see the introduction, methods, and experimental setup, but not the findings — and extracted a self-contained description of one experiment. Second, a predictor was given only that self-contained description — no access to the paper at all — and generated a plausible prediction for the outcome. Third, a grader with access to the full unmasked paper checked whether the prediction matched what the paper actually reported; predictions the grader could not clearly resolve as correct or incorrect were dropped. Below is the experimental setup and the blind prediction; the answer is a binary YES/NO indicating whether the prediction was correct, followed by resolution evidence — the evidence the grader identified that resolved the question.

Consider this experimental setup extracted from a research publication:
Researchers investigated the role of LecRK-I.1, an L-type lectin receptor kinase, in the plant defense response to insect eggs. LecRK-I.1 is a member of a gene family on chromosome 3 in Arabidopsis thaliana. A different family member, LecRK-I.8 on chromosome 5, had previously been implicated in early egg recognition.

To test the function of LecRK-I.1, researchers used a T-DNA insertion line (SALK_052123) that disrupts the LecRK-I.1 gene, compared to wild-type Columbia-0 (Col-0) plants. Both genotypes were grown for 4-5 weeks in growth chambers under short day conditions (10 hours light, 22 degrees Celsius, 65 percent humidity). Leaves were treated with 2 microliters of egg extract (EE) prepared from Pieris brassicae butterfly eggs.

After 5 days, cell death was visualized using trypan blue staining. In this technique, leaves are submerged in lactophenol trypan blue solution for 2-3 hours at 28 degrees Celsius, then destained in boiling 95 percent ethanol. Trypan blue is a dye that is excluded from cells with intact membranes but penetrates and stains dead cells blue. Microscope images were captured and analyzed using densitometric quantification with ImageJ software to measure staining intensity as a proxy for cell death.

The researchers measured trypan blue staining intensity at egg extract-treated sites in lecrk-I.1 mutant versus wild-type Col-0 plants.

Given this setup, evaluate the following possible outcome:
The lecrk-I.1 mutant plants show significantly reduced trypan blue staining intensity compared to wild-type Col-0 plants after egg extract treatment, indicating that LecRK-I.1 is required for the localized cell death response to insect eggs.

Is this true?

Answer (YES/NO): YES